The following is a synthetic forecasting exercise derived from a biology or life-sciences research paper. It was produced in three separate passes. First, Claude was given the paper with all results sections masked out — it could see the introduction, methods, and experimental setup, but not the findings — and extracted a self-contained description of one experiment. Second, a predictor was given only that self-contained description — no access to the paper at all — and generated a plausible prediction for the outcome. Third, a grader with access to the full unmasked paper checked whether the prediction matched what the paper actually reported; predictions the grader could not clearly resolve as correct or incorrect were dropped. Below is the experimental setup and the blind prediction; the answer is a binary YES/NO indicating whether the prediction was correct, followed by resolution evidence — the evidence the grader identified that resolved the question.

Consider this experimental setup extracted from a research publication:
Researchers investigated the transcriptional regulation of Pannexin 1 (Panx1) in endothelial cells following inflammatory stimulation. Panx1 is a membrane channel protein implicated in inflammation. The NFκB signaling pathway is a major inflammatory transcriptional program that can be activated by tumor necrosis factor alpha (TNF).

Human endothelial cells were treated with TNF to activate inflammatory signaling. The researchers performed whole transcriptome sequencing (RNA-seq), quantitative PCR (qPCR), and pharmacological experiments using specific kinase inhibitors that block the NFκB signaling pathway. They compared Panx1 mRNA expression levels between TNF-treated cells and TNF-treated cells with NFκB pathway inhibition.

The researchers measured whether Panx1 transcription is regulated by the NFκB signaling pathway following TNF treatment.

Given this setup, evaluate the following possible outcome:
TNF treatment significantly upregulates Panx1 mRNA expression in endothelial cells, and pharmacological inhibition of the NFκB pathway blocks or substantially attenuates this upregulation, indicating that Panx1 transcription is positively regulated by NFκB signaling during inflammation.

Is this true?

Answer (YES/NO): YES